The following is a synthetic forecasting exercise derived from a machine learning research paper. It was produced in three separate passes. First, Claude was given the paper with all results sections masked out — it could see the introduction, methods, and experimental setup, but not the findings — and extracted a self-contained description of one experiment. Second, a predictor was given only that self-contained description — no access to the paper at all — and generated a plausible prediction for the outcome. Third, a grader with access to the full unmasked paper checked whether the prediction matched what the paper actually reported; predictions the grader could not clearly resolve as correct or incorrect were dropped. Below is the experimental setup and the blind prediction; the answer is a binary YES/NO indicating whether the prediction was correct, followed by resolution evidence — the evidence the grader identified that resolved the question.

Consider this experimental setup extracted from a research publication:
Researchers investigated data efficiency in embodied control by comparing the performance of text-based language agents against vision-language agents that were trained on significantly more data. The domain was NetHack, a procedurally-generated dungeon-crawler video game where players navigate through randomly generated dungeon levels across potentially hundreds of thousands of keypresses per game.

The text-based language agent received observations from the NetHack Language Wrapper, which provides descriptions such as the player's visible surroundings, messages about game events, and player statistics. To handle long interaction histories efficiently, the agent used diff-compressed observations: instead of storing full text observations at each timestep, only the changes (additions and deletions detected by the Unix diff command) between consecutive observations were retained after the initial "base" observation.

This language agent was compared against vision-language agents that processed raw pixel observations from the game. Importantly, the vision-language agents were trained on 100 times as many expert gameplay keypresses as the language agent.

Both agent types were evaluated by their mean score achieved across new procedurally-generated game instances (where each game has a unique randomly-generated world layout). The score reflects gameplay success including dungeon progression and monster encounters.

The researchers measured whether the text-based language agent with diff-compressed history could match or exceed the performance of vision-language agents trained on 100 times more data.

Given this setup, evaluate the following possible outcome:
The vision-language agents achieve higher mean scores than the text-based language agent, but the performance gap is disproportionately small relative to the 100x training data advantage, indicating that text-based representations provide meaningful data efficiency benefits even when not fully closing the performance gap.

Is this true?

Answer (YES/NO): NO